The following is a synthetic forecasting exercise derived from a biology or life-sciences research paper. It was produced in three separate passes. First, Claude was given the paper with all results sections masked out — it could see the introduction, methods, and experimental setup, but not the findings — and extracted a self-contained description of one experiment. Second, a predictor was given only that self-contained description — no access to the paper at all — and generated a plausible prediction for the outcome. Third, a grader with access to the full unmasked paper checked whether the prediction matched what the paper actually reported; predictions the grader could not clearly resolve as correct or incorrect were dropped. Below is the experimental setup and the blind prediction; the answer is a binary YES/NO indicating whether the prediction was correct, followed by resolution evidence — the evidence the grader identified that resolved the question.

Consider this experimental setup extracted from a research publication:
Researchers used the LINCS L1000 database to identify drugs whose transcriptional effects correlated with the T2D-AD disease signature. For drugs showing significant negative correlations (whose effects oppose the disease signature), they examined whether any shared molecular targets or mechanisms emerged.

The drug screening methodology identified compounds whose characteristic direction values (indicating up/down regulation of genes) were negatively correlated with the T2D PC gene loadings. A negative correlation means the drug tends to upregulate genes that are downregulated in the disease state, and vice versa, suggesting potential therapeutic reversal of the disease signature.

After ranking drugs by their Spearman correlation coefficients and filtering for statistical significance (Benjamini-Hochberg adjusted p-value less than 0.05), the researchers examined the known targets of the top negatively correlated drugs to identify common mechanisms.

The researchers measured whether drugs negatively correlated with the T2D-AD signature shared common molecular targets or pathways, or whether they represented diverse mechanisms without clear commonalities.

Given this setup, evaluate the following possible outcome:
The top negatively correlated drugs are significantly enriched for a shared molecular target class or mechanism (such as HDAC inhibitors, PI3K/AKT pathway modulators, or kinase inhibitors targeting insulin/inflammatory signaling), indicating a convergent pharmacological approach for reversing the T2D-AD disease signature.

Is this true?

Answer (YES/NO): NO